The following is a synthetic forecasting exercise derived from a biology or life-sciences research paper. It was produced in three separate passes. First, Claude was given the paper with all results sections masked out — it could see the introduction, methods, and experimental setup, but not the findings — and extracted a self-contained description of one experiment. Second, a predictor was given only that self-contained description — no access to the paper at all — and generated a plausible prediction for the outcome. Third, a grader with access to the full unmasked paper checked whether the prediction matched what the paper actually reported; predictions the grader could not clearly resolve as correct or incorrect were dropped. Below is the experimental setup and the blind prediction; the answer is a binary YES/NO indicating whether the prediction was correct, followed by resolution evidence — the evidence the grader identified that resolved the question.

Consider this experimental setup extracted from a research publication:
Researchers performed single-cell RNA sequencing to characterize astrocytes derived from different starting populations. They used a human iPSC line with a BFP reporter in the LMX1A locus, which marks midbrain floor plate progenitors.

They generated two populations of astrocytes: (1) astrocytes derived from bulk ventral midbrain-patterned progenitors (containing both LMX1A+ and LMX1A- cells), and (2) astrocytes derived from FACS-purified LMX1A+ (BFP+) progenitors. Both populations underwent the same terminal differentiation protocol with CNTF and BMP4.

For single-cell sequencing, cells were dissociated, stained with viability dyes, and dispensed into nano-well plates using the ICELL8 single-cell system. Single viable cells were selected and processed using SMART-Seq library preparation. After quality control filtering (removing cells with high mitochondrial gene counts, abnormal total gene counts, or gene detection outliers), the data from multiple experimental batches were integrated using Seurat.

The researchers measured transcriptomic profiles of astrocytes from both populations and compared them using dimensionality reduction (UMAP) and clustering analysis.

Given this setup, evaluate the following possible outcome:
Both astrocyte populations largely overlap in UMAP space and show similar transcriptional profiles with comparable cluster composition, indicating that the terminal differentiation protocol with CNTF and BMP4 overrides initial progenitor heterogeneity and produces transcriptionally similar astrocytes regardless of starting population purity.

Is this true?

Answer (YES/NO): NO